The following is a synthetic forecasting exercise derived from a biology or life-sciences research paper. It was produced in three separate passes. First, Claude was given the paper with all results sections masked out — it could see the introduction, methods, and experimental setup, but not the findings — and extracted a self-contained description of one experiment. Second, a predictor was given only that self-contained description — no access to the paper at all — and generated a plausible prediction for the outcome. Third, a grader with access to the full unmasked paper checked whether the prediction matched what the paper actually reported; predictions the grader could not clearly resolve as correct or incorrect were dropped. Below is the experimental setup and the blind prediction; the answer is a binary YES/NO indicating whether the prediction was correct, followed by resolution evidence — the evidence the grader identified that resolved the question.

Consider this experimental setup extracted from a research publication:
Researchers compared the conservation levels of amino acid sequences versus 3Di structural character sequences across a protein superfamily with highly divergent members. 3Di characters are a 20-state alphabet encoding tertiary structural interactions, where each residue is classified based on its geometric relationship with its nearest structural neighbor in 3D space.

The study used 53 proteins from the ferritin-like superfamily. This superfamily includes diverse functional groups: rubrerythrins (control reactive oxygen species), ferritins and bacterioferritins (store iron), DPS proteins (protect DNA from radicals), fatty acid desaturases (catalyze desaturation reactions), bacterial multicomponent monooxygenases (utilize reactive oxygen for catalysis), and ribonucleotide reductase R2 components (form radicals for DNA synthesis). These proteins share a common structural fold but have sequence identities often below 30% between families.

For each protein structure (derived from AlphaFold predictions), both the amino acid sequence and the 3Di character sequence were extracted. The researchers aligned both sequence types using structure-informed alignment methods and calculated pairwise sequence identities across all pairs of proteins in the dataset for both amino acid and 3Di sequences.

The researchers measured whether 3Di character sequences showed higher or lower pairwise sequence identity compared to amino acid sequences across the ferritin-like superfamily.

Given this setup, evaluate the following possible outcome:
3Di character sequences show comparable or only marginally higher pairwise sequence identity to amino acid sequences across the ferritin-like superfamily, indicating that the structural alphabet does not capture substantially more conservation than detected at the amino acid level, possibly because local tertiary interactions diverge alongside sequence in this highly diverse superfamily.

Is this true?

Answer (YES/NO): NO